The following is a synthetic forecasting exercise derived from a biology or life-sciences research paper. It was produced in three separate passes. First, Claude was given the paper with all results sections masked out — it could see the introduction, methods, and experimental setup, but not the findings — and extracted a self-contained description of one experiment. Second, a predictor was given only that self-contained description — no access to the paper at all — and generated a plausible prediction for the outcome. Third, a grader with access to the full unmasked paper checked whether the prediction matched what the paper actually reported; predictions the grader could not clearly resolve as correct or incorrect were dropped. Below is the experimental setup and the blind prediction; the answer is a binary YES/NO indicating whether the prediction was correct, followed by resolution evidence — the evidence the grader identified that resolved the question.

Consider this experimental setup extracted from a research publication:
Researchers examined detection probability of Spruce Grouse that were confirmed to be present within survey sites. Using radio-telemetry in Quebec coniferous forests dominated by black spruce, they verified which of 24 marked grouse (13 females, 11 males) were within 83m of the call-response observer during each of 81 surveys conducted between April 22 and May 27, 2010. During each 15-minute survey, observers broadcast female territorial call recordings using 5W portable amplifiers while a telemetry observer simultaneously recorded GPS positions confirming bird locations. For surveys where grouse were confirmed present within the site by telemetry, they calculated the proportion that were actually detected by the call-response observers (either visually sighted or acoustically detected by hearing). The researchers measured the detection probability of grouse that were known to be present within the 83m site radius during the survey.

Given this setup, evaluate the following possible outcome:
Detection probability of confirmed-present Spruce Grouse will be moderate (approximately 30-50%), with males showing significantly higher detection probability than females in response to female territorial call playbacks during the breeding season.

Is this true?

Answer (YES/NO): NO